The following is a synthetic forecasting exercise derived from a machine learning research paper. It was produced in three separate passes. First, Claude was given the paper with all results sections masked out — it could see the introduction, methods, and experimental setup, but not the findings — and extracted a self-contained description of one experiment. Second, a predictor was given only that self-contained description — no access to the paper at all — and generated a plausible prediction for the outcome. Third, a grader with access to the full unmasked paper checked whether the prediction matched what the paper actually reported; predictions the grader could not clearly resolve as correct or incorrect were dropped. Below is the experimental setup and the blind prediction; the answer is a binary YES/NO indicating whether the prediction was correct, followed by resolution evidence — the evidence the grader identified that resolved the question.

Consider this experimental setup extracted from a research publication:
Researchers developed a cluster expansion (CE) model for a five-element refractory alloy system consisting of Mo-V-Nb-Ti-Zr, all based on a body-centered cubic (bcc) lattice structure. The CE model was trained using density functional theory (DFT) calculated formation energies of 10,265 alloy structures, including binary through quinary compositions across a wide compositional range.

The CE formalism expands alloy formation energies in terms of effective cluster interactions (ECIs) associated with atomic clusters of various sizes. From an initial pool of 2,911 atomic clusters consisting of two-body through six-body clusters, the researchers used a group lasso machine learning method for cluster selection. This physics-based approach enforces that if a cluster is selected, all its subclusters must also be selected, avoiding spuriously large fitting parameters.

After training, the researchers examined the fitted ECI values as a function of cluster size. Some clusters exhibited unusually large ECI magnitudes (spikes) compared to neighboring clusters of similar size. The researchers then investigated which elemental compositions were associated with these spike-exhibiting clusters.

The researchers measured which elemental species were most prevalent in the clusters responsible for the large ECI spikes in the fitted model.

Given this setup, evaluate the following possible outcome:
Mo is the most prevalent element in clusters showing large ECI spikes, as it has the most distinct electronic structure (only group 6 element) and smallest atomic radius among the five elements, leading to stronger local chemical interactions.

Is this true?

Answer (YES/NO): NO